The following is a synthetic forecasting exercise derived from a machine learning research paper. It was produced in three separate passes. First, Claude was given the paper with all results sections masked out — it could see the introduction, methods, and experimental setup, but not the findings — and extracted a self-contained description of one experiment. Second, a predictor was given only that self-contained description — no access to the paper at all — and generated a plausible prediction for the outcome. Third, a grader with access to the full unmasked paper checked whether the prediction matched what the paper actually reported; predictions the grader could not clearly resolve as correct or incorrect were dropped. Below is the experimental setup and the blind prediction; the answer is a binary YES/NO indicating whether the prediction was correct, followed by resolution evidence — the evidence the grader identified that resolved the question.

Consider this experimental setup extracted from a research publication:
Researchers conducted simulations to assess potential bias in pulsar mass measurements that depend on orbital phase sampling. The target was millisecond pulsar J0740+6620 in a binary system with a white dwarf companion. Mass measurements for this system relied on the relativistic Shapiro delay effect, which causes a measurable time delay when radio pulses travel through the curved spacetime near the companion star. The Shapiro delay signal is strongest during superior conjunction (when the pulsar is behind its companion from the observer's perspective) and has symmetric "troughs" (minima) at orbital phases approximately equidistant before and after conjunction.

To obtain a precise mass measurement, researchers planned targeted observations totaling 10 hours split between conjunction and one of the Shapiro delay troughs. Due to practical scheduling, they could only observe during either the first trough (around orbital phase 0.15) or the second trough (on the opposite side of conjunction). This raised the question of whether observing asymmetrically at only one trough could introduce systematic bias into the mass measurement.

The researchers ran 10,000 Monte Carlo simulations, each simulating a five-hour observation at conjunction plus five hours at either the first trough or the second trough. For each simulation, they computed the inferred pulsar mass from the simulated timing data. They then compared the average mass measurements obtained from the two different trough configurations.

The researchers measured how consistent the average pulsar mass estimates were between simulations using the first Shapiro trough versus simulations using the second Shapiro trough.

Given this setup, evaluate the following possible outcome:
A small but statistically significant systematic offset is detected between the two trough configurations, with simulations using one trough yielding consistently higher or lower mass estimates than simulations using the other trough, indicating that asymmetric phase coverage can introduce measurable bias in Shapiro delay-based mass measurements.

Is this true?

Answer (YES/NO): NO